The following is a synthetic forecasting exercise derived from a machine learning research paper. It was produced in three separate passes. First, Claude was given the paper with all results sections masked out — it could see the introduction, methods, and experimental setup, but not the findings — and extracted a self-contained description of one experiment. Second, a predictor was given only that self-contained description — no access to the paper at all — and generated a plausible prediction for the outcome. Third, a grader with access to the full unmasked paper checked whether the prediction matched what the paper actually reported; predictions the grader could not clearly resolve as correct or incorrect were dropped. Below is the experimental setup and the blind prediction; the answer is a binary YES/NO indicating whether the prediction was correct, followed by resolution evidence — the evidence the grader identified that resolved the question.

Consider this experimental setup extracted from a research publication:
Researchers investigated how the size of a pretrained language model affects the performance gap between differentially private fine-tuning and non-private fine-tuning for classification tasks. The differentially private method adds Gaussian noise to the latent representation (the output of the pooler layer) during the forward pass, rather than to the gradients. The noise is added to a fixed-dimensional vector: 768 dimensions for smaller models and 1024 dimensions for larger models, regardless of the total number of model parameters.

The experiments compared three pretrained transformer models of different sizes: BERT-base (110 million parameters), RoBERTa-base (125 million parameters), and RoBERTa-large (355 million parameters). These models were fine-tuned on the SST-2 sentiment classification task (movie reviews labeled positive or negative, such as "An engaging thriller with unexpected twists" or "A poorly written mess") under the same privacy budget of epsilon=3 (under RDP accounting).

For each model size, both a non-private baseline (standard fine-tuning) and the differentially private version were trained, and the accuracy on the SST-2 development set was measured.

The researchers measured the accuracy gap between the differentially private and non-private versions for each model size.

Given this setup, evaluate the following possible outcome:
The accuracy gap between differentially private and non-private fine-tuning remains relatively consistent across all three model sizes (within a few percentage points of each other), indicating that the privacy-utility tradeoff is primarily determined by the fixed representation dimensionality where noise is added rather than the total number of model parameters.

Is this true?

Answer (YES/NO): NO